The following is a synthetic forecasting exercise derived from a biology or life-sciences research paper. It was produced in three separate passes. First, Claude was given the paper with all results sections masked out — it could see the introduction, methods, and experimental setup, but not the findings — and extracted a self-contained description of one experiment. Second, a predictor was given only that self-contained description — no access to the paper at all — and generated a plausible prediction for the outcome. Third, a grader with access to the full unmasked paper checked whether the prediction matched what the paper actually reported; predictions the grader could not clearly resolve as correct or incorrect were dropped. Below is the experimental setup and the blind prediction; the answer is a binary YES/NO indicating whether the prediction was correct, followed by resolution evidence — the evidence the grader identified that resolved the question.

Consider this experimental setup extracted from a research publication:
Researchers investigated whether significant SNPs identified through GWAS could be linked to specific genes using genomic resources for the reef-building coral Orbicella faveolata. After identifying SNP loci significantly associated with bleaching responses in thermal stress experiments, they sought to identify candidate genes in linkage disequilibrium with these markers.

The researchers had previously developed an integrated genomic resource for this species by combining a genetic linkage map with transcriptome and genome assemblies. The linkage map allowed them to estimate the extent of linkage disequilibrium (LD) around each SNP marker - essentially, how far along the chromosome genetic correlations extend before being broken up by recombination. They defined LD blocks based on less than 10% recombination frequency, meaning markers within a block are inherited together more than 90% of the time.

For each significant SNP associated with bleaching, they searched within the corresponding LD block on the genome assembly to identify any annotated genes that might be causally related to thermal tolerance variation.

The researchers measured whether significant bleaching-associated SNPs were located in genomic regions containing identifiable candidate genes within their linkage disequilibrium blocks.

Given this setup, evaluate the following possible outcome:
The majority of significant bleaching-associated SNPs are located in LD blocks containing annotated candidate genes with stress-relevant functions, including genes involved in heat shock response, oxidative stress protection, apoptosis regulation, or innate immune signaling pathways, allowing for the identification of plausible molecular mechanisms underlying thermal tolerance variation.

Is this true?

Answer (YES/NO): YES